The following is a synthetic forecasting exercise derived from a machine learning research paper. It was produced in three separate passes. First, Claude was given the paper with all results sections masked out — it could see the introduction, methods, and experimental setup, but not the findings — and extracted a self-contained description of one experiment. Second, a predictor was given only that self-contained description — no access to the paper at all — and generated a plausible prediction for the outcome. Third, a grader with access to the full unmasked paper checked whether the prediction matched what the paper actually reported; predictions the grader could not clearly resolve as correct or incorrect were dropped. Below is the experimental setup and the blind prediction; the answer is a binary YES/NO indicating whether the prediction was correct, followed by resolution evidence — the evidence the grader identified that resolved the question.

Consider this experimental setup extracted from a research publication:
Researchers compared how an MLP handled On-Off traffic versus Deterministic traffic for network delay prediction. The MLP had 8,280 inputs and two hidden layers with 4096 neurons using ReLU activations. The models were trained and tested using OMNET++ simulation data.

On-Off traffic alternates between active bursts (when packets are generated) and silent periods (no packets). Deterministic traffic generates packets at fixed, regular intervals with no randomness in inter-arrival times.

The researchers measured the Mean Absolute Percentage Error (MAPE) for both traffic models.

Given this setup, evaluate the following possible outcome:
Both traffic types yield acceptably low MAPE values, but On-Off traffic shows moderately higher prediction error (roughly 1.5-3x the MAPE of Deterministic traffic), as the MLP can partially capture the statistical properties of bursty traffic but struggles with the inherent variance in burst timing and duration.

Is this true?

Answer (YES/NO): NO